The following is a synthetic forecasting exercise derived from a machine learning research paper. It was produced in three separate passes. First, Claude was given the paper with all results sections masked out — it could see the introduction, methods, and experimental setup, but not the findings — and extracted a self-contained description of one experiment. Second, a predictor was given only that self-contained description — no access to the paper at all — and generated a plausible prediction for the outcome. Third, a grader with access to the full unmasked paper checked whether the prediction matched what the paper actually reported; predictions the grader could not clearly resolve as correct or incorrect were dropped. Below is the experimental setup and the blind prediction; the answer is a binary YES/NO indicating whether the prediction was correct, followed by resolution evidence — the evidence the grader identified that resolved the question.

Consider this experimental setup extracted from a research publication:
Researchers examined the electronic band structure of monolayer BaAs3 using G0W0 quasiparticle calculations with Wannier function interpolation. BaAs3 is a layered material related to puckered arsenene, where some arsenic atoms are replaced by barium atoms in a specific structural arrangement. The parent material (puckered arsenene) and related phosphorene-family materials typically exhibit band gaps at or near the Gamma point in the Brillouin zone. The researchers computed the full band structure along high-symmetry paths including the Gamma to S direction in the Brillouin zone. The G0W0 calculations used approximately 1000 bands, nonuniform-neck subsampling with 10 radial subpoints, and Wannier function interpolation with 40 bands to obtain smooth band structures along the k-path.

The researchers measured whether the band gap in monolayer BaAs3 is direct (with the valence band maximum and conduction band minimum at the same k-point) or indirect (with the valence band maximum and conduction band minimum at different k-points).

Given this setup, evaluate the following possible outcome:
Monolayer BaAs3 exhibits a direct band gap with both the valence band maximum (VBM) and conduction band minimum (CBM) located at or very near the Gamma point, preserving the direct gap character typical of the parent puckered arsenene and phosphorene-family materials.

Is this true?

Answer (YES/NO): NO